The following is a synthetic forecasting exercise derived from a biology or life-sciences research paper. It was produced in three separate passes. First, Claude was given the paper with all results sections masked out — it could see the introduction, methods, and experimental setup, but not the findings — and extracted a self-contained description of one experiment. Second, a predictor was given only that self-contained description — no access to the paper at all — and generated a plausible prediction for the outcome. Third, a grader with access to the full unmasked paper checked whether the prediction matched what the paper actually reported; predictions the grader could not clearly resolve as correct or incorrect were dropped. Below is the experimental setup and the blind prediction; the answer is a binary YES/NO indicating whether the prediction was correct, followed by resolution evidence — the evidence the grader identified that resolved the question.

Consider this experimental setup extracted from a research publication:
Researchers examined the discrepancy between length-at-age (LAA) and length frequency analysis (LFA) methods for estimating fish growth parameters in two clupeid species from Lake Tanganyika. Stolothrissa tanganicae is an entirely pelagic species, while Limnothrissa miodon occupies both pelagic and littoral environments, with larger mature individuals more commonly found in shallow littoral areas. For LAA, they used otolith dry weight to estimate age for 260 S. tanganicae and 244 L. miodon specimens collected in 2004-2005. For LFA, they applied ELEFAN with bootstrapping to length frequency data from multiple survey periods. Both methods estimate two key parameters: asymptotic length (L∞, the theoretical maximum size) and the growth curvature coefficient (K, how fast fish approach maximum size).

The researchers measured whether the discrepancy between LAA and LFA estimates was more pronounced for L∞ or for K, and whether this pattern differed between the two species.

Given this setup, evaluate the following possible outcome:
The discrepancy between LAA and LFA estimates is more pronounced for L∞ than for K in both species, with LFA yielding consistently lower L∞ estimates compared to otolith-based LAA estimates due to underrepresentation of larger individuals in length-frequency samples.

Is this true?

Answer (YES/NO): NO